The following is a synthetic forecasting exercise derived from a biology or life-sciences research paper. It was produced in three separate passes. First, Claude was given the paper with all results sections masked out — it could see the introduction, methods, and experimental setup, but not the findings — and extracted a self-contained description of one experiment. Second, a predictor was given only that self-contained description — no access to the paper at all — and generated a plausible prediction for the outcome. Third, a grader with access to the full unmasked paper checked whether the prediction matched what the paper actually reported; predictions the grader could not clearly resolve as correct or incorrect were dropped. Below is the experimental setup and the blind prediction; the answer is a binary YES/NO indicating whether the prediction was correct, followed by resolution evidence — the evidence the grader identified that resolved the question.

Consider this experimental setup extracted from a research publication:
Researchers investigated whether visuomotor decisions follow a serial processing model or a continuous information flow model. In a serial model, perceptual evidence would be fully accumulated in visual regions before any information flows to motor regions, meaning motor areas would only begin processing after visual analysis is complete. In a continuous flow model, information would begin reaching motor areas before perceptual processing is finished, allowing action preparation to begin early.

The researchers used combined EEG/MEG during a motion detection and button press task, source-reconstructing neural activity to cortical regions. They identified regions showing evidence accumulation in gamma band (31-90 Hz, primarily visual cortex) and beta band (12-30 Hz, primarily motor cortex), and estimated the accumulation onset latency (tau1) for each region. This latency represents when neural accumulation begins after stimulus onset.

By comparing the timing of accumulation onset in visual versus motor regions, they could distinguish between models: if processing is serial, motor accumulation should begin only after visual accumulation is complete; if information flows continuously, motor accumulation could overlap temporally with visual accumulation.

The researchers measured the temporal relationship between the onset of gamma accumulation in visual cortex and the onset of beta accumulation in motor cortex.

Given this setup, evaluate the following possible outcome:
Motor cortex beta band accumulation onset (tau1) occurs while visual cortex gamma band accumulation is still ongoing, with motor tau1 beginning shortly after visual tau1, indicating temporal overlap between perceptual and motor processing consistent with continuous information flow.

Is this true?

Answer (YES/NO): YES